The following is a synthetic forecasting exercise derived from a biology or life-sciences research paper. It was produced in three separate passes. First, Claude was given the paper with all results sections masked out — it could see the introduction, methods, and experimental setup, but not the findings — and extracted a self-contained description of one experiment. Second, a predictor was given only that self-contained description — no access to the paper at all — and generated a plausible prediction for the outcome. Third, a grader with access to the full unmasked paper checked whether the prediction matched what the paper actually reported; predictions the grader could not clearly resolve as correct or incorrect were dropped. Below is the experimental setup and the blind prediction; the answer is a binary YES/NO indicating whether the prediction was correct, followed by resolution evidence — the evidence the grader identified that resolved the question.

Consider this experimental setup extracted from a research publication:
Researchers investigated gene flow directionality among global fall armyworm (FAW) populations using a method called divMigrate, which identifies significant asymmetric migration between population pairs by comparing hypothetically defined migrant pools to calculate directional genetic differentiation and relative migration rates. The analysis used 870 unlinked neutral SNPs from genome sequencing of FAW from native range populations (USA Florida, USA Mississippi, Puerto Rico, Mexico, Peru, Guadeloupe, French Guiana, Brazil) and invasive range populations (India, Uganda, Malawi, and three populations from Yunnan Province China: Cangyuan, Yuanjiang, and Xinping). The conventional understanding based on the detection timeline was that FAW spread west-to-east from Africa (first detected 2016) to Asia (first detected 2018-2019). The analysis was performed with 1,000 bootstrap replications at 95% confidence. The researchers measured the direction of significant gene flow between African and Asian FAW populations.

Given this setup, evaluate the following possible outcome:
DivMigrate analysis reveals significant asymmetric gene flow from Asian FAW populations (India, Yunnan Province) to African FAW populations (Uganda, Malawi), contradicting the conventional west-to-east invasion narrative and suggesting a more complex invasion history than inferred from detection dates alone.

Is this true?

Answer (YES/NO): YES